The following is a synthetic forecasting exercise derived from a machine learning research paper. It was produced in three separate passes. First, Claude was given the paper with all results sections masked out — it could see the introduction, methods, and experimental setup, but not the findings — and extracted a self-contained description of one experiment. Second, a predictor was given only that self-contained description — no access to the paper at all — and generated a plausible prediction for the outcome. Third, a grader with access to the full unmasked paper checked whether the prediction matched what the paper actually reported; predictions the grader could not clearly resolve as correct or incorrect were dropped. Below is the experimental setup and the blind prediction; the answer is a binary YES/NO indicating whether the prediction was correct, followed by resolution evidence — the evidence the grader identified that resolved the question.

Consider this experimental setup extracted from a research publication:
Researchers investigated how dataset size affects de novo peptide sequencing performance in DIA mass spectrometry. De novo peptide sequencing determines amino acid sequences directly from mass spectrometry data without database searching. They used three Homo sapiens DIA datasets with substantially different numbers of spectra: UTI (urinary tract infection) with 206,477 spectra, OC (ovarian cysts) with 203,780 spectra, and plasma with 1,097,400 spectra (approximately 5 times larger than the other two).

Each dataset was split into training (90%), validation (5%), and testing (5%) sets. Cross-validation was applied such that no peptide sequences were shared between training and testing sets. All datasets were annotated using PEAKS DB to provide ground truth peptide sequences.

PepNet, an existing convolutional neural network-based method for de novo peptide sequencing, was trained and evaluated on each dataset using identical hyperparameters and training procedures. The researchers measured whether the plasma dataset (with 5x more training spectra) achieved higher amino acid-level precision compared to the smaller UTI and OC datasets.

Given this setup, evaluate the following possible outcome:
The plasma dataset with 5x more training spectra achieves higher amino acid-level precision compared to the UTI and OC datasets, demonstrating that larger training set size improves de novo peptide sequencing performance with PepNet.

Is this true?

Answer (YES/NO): YES